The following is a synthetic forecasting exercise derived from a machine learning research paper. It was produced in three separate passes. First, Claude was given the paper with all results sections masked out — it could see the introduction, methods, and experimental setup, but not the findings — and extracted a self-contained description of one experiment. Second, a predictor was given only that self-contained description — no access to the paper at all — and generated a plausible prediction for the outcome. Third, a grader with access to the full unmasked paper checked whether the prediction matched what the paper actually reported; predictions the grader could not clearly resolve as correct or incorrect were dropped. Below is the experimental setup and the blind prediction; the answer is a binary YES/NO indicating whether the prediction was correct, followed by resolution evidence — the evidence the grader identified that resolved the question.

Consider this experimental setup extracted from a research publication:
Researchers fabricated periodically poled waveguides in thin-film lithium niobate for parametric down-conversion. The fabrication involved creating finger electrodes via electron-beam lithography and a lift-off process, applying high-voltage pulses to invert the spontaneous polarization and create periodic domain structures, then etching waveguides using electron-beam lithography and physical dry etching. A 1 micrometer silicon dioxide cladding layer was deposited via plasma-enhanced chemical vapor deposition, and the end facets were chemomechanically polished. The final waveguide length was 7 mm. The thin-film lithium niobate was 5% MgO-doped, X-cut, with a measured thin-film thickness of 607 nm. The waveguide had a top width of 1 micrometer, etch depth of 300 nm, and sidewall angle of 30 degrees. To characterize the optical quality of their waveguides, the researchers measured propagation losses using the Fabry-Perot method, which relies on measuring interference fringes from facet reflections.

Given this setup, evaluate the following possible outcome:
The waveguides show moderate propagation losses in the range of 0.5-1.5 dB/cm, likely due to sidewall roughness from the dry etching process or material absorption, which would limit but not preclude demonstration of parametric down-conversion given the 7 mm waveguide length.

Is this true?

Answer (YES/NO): YES